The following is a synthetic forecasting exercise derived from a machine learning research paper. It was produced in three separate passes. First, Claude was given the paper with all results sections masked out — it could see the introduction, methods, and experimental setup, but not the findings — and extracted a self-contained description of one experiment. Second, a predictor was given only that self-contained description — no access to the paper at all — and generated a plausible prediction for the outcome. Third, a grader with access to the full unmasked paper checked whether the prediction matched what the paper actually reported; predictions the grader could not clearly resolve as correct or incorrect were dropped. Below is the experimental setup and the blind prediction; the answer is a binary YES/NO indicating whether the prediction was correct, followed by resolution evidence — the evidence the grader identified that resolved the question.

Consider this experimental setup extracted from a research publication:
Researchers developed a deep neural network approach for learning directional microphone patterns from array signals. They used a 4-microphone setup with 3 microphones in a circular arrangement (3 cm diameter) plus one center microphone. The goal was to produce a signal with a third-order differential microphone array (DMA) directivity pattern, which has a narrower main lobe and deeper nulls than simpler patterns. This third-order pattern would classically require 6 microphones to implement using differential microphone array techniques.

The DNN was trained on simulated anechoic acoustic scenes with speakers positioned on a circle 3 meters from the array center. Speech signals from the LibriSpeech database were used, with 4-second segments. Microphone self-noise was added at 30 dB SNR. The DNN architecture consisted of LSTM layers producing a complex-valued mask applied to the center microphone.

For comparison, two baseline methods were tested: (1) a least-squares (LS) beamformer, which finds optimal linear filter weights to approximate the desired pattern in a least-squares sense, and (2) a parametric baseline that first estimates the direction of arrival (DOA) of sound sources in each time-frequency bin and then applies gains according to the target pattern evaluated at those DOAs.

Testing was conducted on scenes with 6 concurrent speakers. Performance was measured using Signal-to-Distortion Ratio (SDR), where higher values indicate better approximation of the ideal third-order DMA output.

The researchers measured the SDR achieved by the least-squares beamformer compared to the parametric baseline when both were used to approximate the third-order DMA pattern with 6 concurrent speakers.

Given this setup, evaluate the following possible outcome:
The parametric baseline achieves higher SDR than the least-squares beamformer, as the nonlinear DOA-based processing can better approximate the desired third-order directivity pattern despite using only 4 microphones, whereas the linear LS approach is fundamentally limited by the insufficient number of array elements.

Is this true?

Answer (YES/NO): YES